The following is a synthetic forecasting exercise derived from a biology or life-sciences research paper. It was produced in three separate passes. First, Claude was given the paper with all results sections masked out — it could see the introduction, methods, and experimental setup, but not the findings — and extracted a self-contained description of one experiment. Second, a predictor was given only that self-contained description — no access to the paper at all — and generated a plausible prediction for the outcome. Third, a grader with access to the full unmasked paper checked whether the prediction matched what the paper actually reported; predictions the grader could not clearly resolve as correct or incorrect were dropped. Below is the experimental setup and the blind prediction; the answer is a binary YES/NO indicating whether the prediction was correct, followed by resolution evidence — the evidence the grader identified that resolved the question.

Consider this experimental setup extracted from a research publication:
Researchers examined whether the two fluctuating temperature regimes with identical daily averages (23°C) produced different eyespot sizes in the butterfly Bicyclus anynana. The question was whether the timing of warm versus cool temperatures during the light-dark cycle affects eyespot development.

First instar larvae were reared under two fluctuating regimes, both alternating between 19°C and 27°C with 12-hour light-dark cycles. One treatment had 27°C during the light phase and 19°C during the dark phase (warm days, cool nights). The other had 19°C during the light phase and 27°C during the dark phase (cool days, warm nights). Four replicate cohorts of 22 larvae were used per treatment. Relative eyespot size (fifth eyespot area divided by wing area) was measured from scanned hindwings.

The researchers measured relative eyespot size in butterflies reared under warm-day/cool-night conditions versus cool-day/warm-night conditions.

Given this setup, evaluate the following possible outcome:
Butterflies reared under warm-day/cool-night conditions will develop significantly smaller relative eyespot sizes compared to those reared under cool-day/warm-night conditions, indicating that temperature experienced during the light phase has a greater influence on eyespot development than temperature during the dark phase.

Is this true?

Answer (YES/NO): NO